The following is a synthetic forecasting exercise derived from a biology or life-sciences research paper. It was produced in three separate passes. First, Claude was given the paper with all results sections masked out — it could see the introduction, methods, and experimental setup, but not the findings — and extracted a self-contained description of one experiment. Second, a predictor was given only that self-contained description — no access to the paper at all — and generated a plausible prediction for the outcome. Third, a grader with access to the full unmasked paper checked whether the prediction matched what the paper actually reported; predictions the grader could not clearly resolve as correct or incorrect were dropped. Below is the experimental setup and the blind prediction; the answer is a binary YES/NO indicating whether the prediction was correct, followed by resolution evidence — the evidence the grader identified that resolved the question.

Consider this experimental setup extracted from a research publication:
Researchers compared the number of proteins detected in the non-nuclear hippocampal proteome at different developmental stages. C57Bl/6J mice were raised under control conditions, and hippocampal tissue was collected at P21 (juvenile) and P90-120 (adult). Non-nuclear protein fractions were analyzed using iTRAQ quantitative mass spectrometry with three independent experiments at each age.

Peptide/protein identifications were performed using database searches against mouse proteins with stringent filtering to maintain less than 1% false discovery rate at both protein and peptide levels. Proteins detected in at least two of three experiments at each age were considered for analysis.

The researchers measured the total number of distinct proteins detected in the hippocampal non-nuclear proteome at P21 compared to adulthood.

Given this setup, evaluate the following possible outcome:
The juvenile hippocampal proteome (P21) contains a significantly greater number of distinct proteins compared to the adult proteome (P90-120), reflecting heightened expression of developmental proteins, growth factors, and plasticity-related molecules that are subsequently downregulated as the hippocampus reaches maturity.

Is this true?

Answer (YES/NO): YES